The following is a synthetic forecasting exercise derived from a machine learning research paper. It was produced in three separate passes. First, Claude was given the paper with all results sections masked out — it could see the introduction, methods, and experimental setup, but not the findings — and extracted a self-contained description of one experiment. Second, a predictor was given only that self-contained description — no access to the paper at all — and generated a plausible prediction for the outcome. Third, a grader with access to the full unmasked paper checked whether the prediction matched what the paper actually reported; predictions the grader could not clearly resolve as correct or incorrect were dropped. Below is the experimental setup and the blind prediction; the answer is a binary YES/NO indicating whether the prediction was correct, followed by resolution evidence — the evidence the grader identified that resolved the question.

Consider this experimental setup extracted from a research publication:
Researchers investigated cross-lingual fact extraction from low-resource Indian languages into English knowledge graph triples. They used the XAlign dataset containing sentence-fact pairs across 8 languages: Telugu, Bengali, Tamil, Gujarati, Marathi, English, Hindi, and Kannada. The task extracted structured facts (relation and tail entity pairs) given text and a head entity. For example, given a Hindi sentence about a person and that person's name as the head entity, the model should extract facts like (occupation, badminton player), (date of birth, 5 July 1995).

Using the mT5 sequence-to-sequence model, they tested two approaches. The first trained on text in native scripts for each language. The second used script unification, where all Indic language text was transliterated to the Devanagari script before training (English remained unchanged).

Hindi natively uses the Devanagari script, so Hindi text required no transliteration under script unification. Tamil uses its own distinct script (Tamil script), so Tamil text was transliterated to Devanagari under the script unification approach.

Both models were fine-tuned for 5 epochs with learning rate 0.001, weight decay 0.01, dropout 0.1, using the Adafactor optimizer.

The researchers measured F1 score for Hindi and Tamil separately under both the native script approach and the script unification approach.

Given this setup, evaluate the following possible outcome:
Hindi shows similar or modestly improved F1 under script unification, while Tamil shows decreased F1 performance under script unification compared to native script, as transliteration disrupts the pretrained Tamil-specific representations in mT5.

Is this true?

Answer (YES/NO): NO